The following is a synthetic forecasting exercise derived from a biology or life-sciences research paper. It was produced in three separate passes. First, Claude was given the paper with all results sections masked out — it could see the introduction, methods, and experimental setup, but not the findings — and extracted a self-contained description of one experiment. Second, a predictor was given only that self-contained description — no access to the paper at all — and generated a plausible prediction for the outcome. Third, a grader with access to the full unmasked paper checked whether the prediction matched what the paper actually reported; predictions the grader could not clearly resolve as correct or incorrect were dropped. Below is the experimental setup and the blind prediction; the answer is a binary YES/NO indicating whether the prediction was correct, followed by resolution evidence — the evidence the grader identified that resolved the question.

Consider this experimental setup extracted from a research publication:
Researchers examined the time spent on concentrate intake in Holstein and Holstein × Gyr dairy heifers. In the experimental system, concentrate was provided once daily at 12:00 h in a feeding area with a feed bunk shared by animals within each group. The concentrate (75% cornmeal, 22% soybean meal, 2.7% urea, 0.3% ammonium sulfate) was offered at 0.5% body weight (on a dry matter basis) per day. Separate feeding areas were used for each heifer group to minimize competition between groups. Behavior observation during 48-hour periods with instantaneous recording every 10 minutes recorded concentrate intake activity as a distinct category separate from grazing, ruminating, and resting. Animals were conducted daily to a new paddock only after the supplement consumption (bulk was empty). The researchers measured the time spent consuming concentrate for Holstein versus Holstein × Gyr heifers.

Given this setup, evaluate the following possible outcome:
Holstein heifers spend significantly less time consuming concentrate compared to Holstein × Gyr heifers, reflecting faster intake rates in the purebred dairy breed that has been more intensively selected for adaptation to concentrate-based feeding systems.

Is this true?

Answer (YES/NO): NO